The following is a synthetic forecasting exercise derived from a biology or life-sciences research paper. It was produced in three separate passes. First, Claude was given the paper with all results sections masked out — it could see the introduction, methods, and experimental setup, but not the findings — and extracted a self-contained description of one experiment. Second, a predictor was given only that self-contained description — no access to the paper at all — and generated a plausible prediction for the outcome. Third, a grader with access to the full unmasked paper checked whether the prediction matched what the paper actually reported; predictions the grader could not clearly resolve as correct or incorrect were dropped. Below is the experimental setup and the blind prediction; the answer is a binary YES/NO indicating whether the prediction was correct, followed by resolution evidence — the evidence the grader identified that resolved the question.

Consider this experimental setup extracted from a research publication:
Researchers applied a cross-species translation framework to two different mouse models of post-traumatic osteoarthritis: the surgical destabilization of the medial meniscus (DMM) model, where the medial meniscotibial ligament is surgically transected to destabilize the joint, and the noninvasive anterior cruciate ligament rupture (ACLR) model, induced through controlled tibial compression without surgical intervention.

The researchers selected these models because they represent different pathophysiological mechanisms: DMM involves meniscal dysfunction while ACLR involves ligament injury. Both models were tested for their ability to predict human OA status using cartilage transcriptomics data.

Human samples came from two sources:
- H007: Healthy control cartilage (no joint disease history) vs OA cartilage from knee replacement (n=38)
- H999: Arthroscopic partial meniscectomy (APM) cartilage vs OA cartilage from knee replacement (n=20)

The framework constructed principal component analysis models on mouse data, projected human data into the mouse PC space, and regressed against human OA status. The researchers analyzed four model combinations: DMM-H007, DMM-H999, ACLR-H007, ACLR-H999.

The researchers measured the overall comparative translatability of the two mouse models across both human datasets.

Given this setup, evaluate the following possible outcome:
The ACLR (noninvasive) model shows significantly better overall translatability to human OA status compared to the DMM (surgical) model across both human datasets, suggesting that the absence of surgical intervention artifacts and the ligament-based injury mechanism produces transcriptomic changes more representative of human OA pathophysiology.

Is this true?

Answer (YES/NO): YES